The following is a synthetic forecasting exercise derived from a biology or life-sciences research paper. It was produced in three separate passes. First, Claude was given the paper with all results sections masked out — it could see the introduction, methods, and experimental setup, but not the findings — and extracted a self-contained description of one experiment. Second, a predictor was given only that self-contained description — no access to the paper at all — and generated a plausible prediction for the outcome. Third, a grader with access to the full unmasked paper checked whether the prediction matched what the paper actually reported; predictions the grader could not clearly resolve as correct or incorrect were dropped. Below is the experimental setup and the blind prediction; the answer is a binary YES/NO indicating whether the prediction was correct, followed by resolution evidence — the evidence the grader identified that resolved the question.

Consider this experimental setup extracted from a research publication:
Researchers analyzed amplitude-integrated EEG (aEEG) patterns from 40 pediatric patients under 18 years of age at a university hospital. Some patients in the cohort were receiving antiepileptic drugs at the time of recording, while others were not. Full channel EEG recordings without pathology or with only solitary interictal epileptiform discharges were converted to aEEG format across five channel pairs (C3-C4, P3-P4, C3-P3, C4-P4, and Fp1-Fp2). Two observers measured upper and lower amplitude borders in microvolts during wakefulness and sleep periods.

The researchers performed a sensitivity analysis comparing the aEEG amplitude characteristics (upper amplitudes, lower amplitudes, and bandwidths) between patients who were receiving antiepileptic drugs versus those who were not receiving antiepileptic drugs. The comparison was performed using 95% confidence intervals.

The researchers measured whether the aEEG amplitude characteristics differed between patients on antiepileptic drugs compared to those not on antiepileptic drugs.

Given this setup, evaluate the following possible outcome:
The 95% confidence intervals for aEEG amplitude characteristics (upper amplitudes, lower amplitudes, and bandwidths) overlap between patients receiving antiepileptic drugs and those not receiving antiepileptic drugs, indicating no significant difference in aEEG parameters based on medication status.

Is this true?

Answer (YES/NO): YES